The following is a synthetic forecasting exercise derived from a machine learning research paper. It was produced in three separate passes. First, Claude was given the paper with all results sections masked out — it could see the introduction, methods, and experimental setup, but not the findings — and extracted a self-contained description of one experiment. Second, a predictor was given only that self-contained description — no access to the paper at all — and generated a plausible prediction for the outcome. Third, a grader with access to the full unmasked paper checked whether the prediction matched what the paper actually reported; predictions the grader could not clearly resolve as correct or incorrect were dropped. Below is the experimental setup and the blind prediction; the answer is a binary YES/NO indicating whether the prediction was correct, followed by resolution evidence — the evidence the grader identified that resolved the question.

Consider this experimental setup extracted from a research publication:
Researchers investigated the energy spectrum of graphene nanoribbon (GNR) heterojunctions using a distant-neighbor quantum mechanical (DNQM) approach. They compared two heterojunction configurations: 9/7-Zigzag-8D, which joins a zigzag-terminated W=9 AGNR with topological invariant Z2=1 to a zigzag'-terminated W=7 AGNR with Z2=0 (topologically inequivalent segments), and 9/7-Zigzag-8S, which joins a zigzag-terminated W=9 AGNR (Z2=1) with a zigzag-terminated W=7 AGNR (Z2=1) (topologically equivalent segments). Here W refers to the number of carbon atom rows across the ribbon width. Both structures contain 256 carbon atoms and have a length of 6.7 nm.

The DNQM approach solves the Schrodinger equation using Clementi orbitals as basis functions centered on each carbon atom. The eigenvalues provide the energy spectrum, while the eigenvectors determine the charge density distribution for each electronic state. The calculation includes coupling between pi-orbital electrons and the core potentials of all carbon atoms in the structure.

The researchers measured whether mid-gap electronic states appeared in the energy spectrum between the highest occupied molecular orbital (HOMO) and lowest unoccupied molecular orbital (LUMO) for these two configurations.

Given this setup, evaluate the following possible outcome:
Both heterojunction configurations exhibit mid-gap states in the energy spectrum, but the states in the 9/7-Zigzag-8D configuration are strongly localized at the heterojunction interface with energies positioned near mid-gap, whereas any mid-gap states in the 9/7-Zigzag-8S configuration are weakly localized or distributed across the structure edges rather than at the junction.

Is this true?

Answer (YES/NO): NO